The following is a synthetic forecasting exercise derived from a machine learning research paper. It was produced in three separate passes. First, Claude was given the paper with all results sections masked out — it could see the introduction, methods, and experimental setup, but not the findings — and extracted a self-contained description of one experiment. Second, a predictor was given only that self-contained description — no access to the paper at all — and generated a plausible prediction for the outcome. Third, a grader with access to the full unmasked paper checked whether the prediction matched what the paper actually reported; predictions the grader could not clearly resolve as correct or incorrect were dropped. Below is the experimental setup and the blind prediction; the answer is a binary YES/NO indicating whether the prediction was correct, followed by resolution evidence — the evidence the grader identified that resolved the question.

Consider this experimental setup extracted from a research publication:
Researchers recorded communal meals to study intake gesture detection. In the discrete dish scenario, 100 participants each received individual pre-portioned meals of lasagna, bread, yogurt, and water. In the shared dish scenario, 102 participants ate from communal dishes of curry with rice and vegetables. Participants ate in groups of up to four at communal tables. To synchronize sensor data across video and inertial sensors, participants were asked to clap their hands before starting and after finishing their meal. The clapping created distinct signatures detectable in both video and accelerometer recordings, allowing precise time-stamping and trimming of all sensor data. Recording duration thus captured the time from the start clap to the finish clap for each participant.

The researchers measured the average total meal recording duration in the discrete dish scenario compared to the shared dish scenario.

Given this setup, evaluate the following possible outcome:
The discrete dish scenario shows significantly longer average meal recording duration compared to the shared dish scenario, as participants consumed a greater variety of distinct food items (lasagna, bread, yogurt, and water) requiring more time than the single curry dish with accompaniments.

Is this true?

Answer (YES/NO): NO